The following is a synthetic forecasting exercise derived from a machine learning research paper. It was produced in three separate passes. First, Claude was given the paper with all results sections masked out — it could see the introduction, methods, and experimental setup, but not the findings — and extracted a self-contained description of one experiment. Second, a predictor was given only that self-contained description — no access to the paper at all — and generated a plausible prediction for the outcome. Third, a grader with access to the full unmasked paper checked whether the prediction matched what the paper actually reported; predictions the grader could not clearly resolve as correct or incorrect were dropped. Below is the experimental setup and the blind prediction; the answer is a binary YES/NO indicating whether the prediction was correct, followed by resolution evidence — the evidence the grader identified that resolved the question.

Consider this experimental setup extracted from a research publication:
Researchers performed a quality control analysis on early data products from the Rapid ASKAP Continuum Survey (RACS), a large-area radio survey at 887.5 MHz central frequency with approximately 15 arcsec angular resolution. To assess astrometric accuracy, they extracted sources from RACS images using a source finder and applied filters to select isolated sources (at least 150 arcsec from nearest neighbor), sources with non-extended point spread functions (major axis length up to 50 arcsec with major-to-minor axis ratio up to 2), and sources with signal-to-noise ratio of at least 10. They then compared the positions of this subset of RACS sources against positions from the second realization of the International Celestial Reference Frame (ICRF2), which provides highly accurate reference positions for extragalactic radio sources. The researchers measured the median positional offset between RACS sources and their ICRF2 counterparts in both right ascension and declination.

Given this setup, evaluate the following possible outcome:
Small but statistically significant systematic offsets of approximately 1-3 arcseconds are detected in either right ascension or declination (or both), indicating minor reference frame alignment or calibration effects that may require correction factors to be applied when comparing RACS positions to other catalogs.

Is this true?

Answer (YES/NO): NO